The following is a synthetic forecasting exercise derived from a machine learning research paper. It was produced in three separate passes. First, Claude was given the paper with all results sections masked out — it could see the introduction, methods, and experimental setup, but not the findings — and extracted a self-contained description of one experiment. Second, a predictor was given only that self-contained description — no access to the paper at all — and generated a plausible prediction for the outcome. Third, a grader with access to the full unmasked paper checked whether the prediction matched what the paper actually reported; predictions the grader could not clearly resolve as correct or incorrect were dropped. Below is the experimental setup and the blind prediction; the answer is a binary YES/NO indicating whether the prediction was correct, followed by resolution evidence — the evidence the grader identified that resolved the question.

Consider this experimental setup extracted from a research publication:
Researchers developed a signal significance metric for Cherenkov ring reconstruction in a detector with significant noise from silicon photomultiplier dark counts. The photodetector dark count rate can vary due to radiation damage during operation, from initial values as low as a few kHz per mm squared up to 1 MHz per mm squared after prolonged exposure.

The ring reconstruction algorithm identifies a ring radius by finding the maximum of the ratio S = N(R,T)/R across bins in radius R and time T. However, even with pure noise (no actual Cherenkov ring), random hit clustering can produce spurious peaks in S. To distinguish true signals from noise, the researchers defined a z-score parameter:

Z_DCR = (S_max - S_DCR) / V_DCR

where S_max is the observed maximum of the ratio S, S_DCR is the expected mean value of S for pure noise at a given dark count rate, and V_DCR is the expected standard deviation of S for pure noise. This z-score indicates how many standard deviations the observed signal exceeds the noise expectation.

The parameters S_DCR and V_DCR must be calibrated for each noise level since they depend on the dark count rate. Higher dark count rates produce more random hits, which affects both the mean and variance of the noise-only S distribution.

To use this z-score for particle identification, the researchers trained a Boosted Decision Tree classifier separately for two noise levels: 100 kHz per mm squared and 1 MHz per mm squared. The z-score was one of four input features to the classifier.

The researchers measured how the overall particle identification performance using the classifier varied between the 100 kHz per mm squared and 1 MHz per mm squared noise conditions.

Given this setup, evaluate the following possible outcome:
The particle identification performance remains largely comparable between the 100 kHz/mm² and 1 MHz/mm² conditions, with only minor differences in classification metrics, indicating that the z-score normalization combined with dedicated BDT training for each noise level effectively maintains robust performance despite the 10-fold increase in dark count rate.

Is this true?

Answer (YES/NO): NO